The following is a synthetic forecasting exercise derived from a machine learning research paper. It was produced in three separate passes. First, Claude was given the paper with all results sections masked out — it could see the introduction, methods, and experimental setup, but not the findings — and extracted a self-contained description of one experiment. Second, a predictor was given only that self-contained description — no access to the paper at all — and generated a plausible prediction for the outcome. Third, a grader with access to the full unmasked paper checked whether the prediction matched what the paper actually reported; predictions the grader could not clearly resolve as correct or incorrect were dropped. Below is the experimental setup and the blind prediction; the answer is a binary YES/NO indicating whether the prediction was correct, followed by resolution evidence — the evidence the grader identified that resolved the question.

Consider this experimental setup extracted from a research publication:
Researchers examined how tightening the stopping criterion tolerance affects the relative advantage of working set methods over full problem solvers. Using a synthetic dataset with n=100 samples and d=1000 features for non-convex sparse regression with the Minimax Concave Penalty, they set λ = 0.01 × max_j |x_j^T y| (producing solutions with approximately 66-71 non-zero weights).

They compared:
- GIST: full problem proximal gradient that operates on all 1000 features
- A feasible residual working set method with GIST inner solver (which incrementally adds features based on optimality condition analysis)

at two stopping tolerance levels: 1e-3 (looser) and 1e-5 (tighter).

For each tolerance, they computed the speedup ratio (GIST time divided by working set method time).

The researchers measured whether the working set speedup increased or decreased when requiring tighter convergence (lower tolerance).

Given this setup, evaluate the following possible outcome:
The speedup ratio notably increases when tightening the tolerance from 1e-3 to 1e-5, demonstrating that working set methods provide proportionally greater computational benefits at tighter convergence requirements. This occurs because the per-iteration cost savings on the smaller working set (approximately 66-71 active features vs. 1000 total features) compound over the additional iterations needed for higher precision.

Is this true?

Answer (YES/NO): NO